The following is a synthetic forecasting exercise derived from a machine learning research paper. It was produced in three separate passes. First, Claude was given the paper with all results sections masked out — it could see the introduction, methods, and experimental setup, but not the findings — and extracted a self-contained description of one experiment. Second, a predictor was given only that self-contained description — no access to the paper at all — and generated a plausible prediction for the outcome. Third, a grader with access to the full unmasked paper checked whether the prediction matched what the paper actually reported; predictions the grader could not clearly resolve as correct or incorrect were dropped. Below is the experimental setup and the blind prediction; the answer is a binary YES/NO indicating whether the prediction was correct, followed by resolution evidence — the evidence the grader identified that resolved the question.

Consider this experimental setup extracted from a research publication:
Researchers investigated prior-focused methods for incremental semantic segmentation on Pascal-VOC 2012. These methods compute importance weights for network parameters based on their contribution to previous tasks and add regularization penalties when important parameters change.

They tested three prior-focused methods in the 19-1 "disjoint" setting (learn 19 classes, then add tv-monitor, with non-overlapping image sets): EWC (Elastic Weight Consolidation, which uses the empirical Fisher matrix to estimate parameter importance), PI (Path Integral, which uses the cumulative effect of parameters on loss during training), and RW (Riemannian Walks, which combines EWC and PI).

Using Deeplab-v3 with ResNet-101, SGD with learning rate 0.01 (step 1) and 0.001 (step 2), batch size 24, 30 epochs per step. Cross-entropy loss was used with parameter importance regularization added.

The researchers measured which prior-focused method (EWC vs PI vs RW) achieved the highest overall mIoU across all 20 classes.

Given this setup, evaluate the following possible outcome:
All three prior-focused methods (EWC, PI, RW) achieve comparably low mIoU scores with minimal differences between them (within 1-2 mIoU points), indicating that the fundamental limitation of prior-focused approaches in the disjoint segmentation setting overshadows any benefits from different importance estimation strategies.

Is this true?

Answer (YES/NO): NO